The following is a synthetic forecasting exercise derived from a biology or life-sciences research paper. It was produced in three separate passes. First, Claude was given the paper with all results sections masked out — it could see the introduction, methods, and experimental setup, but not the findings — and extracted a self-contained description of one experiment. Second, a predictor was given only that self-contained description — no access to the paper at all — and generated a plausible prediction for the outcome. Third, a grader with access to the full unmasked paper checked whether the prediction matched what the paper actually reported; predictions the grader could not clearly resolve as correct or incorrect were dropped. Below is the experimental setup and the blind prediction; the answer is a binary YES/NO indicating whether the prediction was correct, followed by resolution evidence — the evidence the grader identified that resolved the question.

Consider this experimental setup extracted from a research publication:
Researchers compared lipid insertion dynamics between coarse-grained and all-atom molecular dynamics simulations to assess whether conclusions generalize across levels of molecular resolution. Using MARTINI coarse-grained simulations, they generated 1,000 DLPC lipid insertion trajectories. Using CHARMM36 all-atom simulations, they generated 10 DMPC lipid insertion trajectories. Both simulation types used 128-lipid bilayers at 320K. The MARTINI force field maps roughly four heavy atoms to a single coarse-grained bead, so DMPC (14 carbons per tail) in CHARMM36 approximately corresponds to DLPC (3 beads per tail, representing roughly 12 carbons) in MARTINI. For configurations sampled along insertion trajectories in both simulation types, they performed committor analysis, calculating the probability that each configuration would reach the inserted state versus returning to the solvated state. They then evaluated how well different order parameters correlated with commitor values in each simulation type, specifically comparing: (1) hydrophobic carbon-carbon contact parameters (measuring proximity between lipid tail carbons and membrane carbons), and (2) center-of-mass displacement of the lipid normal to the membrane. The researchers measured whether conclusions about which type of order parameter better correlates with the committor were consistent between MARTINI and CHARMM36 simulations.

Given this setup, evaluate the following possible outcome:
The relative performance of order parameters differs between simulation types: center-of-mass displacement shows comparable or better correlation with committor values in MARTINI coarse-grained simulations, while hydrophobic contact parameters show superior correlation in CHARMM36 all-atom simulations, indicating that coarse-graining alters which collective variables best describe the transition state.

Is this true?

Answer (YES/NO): NO